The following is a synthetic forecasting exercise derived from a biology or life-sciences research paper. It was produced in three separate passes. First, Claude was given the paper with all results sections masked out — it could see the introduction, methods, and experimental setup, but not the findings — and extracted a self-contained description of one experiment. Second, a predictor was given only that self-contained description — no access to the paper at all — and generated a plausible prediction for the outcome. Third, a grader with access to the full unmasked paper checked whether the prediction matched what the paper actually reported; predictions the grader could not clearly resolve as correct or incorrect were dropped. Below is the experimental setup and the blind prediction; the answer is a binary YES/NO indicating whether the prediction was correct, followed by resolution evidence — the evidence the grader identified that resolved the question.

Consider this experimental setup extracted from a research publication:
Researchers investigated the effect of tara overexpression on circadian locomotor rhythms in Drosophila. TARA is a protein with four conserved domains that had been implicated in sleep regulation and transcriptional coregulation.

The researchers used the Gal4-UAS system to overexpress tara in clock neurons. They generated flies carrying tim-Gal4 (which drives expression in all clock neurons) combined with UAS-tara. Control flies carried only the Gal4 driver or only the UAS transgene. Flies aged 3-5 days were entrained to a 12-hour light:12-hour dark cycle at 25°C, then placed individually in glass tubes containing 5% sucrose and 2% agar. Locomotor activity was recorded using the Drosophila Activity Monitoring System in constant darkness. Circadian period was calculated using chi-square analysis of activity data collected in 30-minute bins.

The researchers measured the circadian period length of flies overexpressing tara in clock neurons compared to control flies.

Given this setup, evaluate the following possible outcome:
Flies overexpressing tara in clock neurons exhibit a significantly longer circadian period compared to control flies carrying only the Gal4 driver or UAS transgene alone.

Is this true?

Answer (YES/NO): YES